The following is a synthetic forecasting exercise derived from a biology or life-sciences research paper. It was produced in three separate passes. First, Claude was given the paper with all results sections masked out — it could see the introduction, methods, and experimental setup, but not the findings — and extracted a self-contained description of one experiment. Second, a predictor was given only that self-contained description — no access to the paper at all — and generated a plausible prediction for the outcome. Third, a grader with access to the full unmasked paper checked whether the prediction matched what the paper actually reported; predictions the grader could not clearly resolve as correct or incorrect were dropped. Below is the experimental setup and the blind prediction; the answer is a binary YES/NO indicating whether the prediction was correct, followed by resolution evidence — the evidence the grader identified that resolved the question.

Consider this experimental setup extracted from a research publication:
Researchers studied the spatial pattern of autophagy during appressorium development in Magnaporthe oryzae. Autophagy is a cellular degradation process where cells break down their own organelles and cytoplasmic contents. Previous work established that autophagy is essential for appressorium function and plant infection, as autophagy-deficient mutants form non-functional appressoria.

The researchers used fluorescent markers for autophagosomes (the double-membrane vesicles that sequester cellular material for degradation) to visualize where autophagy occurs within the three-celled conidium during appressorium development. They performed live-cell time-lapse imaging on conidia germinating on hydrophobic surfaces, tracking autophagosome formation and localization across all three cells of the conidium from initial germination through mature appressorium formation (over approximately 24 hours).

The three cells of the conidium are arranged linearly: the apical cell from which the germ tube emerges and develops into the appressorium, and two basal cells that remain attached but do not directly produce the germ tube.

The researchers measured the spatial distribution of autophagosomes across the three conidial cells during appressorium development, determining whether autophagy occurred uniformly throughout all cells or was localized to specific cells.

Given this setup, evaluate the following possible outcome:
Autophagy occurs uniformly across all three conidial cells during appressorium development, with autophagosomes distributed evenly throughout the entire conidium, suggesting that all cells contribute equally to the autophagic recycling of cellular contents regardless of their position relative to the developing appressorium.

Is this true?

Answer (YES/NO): NO